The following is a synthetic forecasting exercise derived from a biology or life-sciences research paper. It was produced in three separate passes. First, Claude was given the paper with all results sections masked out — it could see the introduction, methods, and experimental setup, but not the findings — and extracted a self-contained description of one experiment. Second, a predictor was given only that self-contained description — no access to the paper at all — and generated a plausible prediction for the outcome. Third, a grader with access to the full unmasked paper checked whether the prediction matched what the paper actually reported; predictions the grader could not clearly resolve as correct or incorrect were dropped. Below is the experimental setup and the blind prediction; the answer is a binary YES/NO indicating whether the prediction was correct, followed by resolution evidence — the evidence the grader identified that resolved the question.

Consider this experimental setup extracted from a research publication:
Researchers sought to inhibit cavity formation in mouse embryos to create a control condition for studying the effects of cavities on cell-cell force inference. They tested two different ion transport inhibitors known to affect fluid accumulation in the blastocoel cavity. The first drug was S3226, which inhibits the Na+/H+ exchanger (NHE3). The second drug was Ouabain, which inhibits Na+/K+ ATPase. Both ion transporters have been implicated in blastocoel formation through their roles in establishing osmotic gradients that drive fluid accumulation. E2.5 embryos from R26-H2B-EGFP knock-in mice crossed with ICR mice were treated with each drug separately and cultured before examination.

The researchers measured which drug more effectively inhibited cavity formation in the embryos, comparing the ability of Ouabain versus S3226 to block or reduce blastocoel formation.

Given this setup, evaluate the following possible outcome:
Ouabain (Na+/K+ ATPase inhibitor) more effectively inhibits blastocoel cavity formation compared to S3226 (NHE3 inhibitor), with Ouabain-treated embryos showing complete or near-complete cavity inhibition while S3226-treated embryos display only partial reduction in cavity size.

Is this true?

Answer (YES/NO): NO